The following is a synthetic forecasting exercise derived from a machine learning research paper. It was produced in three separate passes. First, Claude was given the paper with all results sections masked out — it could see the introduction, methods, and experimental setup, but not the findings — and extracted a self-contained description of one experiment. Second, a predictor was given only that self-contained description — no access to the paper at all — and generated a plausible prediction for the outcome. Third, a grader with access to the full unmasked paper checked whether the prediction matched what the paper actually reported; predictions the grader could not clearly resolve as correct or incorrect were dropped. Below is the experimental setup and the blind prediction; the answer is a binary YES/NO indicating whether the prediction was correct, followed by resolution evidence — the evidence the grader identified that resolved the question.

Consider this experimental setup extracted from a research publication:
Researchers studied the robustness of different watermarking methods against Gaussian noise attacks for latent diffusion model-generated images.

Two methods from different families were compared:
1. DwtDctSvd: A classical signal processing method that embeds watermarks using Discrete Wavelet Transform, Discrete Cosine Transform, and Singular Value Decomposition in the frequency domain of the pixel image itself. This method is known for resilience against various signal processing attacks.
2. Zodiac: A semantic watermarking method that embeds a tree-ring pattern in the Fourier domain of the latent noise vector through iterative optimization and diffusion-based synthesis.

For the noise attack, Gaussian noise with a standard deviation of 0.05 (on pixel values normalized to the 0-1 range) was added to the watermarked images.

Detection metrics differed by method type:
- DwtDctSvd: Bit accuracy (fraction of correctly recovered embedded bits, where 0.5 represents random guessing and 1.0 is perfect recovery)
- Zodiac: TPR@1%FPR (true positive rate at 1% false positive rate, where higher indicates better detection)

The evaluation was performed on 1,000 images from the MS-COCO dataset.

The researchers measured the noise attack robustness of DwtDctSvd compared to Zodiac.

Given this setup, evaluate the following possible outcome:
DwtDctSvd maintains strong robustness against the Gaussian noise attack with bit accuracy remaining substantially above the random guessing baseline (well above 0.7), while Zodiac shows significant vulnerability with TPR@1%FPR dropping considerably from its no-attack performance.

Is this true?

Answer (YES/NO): NO